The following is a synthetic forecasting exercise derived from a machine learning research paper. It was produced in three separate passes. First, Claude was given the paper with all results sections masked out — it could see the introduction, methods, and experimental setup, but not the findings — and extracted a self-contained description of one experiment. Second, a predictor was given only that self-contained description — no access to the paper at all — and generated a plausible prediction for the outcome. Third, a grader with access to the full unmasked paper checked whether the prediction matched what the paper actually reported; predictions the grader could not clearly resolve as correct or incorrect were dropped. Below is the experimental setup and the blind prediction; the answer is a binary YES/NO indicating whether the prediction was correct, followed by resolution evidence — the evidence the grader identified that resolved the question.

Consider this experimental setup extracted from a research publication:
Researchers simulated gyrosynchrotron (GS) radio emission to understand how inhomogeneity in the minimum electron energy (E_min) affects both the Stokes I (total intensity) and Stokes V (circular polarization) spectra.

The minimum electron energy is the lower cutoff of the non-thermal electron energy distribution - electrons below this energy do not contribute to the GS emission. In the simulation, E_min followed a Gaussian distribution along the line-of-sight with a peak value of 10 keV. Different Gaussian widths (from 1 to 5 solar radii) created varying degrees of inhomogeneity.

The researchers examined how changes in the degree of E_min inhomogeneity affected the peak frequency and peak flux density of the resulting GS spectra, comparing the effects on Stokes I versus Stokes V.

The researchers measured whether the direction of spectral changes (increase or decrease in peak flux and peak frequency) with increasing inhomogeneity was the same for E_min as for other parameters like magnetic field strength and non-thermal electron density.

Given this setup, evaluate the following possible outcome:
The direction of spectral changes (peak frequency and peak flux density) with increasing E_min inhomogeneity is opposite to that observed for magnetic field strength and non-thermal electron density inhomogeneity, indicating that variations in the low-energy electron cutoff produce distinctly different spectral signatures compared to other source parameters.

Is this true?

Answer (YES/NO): NO